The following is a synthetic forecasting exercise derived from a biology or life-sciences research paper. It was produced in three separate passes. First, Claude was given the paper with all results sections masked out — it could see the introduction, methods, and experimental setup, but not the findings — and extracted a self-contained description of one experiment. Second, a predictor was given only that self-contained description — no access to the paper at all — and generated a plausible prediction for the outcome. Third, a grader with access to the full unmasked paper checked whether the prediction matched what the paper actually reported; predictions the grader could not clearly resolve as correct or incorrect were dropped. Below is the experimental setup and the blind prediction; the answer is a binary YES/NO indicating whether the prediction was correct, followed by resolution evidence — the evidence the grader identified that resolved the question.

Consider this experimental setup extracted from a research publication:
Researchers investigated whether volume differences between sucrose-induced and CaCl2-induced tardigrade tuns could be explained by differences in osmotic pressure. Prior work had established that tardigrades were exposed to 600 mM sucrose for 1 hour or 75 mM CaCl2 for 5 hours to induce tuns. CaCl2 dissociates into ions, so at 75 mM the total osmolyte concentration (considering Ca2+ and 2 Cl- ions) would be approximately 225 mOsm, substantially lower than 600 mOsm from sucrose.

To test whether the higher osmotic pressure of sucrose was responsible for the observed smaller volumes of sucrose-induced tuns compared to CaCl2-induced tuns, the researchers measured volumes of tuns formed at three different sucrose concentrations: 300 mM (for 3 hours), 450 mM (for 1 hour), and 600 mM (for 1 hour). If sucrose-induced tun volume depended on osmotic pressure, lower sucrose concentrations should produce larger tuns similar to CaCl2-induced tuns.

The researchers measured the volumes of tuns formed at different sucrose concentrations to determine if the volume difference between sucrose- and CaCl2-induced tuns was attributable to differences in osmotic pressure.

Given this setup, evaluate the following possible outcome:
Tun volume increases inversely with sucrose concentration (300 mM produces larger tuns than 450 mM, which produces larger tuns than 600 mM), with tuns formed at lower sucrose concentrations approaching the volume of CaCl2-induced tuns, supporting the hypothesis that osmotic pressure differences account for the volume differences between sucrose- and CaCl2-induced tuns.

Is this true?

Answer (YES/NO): NO